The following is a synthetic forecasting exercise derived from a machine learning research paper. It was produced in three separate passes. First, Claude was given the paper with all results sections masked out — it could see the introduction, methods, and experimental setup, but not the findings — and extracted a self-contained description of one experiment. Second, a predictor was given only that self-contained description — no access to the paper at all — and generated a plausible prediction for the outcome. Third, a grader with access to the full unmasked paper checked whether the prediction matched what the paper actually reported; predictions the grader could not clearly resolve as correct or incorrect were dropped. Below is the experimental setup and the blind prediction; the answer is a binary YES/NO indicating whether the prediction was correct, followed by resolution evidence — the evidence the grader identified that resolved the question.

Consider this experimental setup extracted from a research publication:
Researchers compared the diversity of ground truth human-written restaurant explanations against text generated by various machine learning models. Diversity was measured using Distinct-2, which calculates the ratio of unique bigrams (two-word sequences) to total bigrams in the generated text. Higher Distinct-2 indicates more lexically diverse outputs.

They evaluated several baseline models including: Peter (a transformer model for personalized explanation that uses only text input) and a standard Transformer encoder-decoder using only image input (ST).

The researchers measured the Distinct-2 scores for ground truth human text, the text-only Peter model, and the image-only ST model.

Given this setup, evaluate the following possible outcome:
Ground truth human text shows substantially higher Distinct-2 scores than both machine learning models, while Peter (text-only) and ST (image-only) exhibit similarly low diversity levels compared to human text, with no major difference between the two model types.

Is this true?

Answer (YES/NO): NO